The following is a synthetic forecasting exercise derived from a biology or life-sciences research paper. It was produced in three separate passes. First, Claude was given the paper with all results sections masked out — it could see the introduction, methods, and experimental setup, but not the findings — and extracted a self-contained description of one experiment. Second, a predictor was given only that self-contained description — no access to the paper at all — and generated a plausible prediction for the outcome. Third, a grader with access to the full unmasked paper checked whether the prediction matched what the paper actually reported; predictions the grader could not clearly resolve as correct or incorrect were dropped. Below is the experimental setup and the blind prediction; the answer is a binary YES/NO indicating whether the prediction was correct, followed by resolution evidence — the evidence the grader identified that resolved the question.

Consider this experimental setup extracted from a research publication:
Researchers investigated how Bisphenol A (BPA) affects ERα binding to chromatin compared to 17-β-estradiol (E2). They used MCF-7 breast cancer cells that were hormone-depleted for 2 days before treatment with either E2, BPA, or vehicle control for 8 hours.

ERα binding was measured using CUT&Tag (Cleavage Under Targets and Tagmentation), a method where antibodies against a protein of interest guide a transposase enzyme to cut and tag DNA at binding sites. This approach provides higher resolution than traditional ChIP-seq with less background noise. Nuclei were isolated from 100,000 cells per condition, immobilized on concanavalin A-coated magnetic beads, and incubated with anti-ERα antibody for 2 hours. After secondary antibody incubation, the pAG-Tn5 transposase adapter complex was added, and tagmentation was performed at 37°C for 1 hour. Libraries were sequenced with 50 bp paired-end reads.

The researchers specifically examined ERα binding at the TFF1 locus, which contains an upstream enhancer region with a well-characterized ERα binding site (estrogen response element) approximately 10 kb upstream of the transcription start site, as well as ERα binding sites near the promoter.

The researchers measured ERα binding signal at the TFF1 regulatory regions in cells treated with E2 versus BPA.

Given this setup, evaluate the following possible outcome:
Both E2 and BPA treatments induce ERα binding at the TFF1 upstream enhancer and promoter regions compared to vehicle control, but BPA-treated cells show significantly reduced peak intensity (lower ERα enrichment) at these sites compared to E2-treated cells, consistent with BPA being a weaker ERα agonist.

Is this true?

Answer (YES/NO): NO